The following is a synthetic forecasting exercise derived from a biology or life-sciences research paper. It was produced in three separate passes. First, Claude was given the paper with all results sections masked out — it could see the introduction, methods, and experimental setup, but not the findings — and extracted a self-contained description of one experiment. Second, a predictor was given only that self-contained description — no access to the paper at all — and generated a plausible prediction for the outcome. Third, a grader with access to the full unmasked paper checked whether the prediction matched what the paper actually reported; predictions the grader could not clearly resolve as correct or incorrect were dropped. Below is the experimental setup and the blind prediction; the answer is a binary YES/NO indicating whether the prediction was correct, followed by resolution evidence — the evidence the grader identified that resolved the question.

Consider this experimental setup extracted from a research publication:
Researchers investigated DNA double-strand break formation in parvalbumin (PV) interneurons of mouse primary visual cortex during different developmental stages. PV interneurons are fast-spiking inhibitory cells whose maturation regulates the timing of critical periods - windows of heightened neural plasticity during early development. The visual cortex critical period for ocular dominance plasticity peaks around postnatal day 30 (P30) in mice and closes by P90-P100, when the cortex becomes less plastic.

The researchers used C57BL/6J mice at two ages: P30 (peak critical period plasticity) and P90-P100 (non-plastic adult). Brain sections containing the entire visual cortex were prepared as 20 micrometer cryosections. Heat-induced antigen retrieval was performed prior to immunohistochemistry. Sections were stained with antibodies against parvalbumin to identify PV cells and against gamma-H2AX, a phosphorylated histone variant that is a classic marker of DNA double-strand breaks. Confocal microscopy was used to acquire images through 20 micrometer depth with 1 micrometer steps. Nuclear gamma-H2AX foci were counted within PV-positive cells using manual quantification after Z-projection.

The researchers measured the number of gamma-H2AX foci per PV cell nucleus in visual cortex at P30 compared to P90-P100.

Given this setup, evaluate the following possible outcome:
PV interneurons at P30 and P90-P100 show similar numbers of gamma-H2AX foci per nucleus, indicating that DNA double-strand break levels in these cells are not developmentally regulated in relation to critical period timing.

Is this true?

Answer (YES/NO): NO